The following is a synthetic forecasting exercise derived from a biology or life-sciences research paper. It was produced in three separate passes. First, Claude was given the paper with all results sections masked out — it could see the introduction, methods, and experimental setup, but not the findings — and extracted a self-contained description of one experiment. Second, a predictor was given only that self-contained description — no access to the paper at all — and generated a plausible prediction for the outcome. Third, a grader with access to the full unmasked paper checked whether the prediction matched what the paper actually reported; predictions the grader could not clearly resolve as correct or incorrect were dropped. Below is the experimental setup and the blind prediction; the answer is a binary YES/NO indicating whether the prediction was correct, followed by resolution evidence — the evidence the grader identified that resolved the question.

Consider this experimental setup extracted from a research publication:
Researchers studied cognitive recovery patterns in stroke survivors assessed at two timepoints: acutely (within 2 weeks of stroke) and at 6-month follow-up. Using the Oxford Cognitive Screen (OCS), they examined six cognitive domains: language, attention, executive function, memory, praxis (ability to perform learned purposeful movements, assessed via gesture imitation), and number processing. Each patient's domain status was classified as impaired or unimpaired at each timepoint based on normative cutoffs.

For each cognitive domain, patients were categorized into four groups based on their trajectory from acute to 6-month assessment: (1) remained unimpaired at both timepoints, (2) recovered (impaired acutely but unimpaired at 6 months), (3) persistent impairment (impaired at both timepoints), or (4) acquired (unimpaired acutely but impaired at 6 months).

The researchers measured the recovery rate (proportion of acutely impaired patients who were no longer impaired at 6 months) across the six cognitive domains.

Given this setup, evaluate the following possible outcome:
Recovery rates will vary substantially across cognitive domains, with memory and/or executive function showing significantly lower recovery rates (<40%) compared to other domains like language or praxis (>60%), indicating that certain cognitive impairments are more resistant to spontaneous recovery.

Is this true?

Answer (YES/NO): NO